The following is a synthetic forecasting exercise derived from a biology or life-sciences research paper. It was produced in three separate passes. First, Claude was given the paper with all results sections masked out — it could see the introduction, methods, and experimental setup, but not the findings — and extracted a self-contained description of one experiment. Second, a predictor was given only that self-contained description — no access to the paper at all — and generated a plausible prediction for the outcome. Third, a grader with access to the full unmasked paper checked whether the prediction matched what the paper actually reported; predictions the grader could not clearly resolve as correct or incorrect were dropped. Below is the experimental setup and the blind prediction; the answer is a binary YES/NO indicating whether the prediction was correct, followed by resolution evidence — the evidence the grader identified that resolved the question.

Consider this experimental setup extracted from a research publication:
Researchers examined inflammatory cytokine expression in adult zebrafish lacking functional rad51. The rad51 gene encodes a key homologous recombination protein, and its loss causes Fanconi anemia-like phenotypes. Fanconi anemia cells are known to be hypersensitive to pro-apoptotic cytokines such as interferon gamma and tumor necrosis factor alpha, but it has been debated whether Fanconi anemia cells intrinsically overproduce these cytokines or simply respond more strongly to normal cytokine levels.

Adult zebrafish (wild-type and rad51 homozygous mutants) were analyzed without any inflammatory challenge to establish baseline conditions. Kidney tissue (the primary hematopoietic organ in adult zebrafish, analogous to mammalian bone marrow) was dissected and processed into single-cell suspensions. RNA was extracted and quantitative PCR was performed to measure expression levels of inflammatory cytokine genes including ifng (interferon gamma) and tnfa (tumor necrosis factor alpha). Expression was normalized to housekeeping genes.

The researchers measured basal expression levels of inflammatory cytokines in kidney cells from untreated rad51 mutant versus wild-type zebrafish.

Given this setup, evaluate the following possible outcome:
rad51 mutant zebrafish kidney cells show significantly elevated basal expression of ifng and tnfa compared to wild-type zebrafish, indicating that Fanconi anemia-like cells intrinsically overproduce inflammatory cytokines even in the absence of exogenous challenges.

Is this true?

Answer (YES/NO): NO